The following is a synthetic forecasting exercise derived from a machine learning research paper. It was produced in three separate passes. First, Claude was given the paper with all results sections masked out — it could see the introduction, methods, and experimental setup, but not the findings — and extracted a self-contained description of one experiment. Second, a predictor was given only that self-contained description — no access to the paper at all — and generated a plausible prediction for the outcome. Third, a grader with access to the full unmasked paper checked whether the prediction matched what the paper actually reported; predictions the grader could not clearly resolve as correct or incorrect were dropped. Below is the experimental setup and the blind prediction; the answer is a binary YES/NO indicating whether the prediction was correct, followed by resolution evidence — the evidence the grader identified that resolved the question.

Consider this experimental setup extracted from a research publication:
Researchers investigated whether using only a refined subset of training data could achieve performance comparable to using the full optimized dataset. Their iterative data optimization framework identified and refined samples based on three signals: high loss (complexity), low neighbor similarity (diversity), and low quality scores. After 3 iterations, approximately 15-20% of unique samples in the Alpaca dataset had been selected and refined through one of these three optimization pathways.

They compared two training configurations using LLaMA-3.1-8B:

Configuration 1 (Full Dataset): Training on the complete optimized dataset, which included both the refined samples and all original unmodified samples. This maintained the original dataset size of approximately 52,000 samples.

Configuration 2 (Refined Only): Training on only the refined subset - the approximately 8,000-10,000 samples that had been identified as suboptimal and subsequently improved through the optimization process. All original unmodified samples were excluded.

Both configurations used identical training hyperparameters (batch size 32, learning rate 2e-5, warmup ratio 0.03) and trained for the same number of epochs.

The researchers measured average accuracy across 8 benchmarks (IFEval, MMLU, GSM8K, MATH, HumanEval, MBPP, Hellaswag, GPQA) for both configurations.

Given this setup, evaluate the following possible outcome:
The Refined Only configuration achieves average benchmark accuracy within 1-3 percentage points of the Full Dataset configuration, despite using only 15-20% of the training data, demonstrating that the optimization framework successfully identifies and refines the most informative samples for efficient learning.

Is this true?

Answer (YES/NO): YES